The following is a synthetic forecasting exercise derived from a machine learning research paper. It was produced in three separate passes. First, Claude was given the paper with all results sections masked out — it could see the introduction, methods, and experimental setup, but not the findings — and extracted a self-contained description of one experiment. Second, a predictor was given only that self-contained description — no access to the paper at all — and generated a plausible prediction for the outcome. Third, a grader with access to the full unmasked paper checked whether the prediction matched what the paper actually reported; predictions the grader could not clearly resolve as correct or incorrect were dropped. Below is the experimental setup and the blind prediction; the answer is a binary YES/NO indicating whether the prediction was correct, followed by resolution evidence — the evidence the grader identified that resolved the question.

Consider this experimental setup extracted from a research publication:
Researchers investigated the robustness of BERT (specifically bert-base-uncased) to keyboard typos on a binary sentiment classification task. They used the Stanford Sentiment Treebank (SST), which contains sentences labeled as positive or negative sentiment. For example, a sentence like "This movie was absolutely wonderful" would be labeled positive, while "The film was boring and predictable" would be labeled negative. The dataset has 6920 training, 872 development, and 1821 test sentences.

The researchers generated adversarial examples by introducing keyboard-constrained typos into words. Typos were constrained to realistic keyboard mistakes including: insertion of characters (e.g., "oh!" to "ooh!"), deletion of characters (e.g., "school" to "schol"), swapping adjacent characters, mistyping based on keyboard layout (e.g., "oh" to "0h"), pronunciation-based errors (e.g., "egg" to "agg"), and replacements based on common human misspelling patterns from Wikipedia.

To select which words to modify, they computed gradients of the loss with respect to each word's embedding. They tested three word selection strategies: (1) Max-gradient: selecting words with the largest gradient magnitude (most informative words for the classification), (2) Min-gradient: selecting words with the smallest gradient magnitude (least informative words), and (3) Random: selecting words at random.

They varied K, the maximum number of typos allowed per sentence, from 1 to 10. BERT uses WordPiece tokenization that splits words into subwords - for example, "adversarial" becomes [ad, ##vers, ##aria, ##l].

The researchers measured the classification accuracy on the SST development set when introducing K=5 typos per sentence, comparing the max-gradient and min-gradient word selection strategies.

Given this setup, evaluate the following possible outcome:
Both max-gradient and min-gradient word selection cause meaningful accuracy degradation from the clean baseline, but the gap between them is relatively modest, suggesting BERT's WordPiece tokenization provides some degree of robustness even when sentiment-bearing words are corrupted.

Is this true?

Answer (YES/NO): NO